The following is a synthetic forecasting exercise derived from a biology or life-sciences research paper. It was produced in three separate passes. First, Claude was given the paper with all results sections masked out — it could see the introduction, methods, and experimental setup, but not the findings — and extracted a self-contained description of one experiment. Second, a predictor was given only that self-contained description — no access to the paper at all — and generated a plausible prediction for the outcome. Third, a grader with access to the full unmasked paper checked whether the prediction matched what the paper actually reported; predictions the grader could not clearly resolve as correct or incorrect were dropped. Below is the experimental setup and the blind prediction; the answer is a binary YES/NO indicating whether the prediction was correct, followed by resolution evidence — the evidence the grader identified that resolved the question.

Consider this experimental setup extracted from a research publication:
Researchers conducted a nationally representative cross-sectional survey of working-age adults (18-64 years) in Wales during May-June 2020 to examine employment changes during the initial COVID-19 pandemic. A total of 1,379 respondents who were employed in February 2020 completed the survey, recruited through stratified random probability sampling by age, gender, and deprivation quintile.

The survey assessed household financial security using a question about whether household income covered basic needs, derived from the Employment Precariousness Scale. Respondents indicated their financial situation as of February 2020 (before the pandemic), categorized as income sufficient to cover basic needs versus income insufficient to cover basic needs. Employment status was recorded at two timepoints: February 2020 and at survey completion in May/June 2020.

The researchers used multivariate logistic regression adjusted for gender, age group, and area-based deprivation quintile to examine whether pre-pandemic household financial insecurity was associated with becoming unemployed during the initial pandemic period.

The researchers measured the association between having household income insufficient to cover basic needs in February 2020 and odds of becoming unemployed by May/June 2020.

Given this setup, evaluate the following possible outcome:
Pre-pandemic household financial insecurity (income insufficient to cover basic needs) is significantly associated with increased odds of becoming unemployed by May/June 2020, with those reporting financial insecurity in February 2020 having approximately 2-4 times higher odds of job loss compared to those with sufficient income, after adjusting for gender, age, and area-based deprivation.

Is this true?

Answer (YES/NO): NO